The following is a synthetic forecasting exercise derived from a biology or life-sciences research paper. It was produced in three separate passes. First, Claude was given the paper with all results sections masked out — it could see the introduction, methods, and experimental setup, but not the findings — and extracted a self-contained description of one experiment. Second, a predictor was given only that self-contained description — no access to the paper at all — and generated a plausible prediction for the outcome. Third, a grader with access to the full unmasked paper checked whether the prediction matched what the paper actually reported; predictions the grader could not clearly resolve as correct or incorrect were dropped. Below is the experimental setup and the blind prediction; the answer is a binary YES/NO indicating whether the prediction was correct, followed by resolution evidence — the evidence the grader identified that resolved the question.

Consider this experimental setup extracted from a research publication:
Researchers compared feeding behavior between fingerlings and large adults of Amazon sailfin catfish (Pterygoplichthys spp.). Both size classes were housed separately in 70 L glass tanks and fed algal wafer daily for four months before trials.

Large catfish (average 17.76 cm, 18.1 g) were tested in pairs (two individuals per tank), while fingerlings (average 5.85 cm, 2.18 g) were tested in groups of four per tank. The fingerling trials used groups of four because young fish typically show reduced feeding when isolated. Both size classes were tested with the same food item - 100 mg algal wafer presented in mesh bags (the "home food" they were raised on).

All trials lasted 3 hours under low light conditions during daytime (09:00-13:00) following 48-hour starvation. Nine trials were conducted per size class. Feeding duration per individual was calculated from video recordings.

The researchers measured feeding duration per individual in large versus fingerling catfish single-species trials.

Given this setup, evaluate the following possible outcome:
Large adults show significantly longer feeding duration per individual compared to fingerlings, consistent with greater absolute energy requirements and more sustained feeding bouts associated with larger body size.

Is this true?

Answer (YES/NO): NO